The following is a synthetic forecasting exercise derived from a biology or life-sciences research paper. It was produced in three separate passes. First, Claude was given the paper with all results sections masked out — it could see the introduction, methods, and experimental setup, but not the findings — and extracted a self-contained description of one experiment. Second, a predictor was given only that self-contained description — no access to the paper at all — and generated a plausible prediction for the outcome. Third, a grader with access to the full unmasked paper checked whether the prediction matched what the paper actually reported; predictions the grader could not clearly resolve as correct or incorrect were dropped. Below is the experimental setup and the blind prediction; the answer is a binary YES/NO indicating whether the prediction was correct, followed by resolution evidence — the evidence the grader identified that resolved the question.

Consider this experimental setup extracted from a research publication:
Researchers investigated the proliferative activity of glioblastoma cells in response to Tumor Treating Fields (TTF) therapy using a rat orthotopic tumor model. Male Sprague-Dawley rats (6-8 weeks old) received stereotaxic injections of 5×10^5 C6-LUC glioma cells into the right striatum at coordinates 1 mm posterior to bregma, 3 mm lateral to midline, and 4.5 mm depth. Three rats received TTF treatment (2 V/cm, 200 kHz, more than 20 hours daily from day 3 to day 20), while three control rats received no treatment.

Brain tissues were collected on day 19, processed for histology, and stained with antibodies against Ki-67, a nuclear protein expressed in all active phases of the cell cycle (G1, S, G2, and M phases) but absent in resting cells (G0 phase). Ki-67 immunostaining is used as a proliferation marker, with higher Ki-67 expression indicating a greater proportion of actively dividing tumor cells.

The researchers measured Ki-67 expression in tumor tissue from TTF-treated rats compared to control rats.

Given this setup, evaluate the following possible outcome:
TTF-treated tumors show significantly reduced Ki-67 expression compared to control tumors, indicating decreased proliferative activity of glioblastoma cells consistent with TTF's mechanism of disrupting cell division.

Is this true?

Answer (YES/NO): YES